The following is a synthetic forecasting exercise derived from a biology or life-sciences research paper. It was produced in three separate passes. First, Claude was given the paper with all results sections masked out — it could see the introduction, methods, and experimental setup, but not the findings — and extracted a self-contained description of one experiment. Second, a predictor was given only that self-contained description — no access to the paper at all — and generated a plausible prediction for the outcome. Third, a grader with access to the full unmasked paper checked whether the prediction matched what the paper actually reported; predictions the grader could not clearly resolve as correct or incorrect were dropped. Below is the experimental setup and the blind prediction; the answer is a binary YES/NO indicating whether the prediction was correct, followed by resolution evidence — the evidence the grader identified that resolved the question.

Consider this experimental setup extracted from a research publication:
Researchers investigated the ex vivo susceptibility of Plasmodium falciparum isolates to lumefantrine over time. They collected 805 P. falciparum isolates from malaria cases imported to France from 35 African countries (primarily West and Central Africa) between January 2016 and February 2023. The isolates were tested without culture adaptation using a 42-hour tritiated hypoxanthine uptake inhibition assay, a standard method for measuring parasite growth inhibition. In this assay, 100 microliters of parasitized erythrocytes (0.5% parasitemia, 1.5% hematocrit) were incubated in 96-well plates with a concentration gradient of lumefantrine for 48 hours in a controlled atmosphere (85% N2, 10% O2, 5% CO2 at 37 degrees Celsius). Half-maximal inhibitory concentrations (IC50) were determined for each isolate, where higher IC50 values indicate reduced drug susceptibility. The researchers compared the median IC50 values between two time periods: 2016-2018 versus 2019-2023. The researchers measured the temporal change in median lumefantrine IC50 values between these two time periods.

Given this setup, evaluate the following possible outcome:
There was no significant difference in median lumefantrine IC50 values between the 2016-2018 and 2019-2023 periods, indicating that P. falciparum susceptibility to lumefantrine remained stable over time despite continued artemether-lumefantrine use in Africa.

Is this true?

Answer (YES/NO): NO